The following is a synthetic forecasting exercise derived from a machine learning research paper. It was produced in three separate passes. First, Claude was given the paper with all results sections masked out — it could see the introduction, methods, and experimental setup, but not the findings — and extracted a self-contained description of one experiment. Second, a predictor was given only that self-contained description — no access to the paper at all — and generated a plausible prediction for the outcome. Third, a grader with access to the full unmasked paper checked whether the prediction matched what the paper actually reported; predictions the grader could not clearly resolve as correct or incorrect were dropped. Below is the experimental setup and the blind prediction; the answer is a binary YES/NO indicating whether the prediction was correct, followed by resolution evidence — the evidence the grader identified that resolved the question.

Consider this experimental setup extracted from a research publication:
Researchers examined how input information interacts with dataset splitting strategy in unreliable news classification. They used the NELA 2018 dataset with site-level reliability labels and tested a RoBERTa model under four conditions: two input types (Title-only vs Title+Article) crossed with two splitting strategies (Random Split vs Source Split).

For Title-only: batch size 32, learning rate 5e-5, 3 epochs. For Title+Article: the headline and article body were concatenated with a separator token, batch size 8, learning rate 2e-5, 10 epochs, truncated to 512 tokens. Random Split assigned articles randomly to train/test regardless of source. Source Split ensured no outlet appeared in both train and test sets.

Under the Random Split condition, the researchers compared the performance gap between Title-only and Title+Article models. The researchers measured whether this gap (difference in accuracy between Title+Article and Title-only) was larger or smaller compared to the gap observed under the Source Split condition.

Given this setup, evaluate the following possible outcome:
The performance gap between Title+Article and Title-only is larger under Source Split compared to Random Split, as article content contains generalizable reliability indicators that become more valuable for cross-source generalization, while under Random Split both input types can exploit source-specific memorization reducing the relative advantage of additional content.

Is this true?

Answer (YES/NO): NO